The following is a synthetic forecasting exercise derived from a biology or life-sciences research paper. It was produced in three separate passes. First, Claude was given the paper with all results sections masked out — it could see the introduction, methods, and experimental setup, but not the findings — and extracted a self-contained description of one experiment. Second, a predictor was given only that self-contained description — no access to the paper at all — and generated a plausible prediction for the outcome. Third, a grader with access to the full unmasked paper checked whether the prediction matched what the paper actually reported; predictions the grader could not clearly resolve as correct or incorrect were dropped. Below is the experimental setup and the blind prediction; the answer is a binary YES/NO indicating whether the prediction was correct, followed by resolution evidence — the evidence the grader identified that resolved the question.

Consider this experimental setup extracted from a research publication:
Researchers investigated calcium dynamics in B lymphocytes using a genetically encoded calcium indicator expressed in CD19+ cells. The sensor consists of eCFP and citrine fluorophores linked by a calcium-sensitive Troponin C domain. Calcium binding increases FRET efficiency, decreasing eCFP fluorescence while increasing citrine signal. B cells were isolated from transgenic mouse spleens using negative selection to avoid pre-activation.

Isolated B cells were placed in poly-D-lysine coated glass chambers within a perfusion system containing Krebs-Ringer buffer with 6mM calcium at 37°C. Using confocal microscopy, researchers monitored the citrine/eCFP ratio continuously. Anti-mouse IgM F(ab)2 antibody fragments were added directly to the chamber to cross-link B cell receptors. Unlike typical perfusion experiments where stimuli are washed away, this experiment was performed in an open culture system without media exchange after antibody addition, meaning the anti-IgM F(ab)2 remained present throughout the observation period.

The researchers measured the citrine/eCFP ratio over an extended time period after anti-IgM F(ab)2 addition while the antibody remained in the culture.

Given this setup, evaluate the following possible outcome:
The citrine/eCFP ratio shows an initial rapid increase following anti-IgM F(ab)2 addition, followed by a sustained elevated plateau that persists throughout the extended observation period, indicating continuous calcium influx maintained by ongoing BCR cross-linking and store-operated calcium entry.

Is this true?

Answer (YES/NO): NO